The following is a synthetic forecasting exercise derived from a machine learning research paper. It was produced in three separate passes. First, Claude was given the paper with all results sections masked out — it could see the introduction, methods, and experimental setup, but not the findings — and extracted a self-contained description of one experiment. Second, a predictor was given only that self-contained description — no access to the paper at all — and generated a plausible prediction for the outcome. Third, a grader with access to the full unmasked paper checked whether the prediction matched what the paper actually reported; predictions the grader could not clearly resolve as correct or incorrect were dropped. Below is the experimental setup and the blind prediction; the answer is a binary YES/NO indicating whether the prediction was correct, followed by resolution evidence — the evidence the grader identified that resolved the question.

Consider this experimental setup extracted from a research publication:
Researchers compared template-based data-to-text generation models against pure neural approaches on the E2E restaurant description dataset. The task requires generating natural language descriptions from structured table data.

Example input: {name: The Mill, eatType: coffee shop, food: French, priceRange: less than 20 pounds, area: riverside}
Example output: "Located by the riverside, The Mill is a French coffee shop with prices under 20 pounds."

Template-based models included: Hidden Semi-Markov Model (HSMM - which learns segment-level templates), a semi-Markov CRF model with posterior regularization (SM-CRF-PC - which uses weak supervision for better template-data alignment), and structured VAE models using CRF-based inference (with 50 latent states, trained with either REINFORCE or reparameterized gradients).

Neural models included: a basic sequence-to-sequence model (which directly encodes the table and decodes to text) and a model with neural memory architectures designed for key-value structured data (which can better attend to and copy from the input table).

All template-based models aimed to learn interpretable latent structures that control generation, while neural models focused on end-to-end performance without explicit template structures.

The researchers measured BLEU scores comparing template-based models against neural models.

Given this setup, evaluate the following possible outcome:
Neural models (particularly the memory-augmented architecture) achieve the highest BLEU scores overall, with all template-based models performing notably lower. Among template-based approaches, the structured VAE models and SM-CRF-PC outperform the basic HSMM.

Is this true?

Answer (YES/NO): YES